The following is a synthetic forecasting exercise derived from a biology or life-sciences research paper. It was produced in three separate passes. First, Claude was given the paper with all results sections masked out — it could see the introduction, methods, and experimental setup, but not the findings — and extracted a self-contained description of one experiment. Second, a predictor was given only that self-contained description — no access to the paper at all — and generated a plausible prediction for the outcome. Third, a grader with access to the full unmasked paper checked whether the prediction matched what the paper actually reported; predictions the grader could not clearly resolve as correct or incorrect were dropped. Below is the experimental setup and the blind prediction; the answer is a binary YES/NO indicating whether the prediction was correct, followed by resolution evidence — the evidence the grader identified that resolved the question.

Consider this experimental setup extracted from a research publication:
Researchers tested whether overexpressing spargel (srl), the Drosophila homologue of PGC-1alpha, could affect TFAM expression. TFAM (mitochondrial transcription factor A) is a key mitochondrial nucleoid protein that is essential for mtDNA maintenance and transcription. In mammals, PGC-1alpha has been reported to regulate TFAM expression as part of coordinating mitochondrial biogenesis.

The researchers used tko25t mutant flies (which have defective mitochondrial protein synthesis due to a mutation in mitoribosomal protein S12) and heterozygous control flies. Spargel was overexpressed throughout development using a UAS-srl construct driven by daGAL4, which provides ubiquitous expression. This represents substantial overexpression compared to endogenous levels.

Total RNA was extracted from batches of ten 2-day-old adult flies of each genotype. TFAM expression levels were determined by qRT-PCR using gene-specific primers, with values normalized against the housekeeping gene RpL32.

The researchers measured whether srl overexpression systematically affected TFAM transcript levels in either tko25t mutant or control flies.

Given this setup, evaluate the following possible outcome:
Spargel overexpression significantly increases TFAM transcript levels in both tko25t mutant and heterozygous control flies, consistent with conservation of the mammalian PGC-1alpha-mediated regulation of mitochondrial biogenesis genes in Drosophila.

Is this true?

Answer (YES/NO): NO